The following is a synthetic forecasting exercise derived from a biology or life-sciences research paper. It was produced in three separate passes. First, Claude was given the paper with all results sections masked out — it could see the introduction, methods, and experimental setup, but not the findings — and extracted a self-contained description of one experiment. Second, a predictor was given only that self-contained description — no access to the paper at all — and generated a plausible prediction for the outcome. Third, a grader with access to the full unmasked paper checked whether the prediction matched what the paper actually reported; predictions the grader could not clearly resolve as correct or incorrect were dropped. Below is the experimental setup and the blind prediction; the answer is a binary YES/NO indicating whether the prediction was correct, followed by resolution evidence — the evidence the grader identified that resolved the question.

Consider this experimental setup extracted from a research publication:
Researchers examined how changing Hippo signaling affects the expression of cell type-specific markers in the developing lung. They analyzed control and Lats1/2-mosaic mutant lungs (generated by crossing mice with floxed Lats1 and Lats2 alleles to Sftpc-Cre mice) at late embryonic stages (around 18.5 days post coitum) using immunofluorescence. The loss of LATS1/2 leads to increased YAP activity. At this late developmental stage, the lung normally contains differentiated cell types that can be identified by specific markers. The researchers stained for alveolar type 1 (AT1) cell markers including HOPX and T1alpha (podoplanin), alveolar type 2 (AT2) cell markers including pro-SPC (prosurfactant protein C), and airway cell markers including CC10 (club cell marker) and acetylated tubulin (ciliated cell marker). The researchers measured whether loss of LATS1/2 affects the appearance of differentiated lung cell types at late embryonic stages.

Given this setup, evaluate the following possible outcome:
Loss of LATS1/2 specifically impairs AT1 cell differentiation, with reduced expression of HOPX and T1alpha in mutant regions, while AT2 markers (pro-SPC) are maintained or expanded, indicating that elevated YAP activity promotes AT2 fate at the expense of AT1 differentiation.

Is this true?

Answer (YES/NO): NO